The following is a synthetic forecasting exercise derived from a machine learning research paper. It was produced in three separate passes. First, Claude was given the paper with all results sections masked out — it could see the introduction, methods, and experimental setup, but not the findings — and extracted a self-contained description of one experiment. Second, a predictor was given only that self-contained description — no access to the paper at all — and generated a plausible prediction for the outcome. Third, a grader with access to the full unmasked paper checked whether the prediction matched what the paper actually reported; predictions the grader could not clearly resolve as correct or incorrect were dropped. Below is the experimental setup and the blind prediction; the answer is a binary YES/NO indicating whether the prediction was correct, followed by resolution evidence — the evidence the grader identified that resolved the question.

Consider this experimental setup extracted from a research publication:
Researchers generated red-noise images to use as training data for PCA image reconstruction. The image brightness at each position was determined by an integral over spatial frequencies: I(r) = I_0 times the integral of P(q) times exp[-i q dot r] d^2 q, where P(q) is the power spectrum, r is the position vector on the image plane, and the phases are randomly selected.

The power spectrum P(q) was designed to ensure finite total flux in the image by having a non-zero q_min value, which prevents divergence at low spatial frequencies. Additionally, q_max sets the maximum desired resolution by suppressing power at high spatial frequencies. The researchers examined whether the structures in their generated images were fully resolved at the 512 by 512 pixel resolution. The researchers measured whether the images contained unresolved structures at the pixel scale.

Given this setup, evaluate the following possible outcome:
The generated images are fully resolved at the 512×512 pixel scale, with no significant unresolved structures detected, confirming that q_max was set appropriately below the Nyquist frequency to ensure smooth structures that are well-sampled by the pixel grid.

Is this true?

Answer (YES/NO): NO